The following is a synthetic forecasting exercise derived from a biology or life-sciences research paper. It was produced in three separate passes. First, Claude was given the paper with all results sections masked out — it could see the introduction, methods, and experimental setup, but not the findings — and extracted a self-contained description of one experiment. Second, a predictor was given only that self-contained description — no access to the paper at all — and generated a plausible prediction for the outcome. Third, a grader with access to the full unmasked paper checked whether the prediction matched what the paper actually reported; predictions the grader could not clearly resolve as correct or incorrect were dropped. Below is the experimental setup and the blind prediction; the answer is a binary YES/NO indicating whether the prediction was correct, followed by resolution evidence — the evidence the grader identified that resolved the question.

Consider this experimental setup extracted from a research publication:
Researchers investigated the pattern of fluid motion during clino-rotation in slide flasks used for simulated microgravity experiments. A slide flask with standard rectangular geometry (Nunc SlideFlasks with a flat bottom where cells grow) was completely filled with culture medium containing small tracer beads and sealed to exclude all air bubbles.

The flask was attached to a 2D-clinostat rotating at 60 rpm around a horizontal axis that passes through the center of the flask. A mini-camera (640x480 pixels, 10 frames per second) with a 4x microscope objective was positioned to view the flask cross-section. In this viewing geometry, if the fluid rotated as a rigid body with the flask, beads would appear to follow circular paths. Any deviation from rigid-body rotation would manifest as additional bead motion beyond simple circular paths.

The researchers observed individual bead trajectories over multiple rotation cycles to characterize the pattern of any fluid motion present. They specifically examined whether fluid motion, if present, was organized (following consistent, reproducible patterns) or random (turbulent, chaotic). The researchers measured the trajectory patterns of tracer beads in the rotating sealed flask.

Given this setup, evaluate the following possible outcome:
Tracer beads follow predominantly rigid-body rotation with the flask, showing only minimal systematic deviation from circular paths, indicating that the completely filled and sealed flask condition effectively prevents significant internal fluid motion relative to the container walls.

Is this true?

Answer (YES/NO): NO